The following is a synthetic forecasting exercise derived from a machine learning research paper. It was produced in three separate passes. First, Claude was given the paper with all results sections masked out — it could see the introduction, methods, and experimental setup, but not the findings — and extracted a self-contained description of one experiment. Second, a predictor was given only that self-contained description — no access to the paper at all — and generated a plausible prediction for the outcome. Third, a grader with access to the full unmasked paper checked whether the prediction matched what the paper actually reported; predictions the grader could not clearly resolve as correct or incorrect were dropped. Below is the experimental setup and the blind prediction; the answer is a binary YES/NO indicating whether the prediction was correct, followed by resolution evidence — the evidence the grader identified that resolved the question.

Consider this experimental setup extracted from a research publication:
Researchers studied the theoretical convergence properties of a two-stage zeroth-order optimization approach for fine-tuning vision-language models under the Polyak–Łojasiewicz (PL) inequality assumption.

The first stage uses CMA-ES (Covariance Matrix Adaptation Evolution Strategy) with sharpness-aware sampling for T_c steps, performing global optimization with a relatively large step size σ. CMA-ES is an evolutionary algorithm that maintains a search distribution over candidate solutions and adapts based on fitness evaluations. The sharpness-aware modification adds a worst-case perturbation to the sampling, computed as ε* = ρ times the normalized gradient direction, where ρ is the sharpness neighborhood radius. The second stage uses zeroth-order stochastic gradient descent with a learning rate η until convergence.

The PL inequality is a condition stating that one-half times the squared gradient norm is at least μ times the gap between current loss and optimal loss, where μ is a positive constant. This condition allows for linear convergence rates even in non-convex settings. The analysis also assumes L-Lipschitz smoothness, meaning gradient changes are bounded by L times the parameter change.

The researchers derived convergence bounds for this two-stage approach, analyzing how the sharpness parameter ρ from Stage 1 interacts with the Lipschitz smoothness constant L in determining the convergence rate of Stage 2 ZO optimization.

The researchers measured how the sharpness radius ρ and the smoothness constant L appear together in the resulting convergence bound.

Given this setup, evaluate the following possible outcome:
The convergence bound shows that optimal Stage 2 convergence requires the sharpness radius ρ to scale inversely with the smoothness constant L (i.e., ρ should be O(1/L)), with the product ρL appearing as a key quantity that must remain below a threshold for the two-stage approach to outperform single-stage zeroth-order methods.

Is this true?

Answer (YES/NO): NO